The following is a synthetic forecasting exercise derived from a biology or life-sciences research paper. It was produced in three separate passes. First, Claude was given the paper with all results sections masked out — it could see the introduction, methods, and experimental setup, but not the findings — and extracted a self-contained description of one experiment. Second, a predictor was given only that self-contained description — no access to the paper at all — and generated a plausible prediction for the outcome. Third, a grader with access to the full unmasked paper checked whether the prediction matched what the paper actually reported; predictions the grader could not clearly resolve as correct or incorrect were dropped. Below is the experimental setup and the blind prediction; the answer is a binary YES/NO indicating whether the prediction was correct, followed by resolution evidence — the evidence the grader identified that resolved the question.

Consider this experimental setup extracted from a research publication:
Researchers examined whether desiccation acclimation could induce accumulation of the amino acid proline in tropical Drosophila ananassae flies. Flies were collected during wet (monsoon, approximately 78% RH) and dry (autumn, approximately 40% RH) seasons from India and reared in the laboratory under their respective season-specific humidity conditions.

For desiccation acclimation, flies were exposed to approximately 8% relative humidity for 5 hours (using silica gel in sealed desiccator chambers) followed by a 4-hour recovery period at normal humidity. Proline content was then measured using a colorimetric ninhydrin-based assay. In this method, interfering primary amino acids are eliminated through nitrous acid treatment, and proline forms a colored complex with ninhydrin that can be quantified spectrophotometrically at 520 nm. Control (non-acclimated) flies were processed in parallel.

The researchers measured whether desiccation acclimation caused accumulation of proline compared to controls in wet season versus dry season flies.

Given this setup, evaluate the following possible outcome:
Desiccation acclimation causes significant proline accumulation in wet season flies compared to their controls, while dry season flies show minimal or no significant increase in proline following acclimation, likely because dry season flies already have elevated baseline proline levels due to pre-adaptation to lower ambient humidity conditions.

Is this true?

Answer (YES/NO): NO